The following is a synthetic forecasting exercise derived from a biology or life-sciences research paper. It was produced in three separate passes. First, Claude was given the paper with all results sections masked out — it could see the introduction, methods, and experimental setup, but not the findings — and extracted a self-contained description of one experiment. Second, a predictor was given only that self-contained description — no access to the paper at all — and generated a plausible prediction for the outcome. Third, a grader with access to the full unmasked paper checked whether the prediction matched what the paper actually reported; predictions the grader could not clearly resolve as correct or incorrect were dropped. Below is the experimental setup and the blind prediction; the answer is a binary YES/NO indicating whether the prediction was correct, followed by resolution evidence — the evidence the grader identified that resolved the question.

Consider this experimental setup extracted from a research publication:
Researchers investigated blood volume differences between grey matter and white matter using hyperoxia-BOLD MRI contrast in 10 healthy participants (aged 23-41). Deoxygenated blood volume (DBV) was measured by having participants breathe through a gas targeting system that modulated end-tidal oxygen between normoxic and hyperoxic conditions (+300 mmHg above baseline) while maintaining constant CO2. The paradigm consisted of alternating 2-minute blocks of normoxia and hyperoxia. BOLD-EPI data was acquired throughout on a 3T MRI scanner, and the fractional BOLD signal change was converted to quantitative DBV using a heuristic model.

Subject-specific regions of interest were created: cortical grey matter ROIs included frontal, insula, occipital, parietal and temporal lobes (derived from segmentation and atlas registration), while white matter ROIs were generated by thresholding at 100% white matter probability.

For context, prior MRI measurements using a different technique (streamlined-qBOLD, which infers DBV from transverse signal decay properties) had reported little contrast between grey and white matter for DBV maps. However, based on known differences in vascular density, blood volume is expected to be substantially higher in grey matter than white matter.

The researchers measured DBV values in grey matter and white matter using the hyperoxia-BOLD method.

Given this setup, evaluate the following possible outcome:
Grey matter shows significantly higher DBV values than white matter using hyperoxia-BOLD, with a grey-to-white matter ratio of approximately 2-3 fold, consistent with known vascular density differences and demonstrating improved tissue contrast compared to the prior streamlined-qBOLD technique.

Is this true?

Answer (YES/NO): YES